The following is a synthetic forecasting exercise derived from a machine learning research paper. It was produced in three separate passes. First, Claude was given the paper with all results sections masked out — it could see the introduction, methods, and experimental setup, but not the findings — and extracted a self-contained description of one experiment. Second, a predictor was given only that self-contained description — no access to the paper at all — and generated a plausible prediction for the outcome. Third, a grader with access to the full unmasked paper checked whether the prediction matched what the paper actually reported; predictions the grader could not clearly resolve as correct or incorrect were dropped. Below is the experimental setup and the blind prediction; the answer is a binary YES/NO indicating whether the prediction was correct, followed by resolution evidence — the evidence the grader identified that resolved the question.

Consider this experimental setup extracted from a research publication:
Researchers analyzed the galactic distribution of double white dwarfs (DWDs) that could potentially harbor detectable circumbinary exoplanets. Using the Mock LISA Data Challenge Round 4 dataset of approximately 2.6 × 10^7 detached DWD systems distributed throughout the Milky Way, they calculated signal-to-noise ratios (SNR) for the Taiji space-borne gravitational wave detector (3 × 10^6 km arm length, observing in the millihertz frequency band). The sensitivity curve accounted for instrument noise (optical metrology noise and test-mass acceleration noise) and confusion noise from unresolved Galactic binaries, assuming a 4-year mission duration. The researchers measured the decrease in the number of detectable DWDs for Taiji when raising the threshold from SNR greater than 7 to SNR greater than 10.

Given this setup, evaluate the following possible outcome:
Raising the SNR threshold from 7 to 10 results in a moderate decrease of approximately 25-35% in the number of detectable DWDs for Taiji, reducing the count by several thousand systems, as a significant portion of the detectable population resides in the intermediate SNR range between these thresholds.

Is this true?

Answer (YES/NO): NO